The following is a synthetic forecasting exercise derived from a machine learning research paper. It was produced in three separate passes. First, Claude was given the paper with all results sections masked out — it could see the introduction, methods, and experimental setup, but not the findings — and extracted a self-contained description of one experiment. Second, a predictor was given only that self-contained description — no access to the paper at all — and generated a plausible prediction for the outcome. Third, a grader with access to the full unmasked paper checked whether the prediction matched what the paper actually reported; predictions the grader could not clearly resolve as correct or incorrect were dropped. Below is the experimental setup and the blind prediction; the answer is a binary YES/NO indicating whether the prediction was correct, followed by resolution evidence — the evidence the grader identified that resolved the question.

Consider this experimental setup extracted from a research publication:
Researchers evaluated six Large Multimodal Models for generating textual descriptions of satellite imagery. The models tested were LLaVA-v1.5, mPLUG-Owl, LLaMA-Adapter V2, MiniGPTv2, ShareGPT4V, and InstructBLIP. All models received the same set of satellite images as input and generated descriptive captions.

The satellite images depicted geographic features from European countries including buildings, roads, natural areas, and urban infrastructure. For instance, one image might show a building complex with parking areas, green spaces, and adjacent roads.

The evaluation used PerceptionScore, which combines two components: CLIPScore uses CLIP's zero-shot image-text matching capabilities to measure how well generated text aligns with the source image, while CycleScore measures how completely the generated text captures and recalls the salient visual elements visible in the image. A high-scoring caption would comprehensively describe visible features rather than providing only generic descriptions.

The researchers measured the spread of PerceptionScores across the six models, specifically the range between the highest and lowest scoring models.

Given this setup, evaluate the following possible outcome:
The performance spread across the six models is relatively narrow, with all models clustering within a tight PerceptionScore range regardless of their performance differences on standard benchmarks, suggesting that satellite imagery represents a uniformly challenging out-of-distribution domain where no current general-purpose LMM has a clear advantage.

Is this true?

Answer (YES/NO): NO